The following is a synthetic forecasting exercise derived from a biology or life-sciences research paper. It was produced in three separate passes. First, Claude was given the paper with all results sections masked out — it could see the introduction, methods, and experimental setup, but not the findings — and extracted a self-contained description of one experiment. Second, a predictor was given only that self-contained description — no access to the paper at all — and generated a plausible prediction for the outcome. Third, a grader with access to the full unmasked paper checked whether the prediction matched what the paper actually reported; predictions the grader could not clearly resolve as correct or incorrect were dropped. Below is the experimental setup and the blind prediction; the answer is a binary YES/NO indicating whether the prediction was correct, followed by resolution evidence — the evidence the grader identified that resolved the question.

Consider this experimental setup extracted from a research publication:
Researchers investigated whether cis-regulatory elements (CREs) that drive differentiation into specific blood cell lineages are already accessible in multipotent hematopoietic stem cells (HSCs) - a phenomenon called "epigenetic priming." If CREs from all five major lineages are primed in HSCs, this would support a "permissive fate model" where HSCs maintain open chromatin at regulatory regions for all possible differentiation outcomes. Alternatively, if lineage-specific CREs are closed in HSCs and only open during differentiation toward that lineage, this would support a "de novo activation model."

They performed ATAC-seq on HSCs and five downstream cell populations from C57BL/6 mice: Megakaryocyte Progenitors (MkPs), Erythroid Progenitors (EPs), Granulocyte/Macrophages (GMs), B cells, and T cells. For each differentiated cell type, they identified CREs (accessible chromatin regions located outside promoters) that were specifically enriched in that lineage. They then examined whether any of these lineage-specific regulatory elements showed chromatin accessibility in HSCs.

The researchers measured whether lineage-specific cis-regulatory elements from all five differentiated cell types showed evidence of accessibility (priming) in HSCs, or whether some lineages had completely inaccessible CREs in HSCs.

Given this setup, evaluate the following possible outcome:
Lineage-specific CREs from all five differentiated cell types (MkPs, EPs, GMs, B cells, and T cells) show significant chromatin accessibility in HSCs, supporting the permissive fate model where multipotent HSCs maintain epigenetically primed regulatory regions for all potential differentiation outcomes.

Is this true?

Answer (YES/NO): YES